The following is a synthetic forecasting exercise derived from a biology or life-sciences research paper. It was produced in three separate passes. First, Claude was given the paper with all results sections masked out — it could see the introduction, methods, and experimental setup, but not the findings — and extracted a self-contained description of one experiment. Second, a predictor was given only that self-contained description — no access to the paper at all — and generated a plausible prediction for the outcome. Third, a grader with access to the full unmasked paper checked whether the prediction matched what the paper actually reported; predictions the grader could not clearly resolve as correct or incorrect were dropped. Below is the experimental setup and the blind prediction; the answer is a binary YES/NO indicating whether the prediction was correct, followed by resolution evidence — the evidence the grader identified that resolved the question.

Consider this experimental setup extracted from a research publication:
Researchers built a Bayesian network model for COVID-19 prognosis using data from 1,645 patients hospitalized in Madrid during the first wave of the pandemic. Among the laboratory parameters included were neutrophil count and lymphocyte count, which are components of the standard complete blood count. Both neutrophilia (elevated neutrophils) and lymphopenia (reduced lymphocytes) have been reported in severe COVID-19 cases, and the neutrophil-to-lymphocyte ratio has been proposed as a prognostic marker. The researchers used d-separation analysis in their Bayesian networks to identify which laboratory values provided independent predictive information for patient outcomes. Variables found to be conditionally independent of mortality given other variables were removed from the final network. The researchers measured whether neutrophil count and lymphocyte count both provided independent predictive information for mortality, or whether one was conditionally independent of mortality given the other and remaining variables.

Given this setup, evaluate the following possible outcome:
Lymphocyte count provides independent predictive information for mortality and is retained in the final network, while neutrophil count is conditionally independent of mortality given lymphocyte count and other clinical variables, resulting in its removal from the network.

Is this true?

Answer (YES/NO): YES